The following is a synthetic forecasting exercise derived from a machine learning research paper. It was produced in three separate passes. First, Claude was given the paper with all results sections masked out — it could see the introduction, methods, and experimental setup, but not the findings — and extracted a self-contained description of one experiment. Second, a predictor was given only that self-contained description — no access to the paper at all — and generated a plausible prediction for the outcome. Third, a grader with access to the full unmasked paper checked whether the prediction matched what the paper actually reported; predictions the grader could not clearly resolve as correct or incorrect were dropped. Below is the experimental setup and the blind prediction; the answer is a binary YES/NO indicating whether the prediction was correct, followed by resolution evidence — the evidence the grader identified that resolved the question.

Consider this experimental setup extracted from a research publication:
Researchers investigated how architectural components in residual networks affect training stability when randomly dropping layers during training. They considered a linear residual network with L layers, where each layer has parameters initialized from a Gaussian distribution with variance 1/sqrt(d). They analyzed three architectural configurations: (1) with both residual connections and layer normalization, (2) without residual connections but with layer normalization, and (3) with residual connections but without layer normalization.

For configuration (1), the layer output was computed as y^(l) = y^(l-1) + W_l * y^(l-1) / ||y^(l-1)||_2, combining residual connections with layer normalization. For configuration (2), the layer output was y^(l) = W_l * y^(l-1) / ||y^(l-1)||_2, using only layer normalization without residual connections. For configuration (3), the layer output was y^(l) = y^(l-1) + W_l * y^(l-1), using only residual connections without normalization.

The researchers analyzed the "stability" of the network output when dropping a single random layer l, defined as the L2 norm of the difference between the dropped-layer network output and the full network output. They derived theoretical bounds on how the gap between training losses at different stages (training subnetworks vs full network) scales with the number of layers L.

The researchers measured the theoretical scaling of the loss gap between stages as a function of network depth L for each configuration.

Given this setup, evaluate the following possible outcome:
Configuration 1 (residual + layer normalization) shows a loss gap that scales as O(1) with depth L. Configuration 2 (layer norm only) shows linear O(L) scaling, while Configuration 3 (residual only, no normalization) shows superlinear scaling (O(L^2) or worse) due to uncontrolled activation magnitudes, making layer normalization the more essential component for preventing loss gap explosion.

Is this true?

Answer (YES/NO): NO